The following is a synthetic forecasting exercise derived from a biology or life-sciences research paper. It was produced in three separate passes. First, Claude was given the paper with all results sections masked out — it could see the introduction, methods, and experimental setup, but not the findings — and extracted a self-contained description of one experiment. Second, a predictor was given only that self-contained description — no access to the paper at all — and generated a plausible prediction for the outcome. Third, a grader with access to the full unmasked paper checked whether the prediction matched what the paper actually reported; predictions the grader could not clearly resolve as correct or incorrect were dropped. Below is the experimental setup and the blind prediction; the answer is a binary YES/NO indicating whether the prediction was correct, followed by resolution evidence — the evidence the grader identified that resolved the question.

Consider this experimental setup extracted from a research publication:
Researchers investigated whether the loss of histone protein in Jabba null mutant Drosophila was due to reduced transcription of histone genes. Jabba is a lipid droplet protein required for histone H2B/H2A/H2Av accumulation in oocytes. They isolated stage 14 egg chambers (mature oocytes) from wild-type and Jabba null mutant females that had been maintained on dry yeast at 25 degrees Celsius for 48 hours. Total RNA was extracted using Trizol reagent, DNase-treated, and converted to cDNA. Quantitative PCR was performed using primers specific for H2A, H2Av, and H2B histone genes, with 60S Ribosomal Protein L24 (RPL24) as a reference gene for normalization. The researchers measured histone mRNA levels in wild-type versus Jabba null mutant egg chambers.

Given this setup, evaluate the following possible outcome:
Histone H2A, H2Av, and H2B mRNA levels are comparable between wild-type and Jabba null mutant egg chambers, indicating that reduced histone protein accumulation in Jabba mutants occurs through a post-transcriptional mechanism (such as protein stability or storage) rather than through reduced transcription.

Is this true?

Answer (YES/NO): YES